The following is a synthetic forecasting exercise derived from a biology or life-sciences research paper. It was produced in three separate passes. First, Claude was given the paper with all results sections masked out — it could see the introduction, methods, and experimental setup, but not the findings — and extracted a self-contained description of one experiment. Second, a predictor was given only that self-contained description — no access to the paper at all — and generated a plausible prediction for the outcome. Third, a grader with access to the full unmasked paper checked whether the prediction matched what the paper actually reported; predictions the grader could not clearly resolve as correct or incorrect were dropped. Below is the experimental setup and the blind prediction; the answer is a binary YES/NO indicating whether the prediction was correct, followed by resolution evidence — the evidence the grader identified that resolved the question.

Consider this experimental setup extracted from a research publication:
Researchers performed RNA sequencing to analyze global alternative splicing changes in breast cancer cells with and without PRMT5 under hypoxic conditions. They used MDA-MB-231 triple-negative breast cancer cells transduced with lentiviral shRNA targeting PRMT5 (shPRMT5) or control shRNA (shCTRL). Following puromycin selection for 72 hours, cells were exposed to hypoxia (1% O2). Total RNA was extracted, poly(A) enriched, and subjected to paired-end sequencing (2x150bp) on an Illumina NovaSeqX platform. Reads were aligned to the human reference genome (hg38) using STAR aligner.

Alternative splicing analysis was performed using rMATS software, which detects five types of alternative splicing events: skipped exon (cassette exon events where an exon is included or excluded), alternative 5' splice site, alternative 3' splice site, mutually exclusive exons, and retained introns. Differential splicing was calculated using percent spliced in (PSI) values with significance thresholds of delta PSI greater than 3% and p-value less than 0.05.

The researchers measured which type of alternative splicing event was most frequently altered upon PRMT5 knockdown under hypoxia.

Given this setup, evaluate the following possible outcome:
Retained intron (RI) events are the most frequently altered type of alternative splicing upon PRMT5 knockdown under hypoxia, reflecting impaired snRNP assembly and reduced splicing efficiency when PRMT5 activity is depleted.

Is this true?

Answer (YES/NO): NO